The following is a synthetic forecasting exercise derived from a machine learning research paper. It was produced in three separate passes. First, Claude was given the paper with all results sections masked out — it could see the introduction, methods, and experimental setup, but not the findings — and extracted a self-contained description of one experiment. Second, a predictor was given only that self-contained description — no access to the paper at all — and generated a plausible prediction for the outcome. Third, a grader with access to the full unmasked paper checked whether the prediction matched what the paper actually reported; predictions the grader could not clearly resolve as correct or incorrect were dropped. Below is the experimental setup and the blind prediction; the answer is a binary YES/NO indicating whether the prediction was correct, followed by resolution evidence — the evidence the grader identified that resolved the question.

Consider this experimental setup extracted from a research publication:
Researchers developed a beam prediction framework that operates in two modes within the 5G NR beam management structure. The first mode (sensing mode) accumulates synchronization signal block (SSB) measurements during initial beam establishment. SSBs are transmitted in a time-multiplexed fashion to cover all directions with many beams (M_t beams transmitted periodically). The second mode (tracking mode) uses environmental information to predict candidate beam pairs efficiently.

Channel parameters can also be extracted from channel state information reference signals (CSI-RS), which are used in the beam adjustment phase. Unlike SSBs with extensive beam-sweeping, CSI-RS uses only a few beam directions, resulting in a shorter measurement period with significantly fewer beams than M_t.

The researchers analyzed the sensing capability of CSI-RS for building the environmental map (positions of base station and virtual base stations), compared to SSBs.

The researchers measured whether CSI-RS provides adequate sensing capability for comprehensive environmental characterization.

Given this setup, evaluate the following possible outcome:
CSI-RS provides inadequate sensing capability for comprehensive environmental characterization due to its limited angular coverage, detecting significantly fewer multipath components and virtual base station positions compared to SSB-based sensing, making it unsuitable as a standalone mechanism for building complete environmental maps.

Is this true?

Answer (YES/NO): NO